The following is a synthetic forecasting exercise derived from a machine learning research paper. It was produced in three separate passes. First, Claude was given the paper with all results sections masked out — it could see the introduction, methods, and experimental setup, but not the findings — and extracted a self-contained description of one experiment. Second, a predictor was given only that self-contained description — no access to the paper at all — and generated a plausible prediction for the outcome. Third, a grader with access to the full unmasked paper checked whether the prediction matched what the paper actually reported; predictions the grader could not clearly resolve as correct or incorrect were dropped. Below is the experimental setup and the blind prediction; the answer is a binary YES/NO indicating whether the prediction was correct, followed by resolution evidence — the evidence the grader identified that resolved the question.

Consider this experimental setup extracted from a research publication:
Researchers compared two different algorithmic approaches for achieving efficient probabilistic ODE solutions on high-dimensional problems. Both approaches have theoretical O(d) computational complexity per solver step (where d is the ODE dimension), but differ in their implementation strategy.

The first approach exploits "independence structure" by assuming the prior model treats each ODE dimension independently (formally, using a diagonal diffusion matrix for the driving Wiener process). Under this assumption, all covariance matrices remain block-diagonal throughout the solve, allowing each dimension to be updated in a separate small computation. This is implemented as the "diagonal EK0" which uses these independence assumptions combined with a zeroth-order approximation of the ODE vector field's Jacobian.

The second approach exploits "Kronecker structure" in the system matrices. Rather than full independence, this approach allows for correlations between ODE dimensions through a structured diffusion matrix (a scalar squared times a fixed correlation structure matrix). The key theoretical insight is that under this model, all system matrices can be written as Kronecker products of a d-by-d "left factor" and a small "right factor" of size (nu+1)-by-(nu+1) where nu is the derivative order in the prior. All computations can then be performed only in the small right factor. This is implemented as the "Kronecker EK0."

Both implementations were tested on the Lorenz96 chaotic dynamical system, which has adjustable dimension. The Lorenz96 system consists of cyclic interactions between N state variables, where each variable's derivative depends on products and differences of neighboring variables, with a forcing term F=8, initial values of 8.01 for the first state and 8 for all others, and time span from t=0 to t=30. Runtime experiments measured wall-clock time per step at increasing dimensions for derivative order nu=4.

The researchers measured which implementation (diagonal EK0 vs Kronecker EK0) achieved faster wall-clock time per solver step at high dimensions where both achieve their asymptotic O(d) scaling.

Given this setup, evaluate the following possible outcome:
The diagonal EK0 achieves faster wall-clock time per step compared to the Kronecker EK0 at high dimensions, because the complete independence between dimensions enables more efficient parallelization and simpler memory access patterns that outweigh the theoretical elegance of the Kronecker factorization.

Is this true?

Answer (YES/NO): NO